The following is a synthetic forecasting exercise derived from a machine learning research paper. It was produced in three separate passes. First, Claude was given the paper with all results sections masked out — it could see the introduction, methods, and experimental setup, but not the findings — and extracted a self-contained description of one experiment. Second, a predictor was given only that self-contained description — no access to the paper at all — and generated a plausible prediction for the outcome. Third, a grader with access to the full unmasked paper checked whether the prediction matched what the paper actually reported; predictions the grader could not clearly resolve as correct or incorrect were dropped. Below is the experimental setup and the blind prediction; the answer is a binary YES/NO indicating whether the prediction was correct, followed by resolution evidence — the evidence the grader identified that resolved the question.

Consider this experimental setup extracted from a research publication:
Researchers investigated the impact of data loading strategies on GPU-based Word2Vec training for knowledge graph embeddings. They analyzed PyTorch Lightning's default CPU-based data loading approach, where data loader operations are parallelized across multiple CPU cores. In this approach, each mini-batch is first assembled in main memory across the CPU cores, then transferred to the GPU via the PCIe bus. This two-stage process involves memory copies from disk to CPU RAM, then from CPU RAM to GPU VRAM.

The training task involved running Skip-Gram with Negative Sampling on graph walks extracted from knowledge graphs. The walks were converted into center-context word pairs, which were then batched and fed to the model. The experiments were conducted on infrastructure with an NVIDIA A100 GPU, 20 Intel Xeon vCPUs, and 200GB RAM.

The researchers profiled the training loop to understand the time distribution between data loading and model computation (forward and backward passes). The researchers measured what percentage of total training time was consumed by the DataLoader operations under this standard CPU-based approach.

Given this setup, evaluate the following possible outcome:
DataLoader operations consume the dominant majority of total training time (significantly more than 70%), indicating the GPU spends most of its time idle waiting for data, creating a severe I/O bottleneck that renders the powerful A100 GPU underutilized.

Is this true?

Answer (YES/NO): YES